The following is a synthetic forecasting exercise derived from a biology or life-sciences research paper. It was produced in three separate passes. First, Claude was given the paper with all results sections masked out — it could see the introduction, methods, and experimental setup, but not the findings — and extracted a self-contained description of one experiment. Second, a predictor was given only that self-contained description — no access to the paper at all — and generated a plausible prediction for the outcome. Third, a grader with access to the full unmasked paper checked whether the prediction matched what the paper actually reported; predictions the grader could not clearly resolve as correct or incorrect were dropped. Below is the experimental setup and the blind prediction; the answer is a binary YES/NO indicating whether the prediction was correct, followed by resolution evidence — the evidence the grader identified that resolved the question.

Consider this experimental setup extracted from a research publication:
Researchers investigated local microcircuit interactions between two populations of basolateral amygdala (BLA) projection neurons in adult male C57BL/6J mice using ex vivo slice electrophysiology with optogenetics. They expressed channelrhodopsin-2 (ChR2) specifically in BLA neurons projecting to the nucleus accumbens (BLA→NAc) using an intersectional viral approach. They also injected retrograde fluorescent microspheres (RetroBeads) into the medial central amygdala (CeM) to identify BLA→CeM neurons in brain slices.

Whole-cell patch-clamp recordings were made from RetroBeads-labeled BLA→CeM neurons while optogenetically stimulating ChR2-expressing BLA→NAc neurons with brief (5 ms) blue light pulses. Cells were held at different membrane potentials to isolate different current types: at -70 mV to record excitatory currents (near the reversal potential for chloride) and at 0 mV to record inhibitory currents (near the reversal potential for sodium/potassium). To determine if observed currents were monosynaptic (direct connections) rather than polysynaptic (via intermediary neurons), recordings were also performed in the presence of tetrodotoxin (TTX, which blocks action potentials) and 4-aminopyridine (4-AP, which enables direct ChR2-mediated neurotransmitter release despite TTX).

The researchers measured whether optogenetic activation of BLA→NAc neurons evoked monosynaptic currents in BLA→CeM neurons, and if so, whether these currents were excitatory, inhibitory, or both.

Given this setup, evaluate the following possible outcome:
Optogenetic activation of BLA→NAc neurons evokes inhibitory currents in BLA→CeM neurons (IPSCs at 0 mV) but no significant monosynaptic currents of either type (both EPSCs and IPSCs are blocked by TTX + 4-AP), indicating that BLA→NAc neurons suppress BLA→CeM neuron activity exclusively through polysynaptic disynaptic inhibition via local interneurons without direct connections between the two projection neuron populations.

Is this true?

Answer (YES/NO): NO